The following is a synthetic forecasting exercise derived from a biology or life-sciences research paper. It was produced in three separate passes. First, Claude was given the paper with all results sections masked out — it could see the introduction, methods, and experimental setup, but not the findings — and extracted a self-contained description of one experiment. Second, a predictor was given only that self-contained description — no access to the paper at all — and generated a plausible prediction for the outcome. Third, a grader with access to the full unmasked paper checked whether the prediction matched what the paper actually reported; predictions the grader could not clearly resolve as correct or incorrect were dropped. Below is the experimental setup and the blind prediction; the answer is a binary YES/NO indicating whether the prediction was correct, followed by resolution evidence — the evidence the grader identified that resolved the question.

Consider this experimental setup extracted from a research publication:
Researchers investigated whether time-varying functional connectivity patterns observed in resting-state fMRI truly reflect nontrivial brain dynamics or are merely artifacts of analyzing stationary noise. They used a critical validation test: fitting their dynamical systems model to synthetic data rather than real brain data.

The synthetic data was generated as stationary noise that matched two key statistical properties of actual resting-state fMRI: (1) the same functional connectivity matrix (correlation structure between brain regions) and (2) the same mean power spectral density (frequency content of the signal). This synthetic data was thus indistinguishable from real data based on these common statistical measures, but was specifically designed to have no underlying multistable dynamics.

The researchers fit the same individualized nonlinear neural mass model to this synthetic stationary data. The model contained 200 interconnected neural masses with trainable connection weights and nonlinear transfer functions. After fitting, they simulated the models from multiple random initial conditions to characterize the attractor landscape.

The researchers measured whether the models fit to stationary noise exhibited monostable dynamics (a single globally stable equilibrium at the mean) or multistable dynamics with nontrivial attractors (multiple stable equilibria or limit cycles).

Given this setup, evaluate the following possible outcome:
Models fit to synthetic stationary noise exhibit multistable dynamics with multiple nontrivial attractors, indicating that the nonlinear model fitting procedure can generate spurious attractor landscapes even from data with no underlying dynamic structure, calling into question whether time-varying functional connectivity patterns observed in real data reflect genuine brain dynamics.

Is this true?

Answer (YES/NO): NO